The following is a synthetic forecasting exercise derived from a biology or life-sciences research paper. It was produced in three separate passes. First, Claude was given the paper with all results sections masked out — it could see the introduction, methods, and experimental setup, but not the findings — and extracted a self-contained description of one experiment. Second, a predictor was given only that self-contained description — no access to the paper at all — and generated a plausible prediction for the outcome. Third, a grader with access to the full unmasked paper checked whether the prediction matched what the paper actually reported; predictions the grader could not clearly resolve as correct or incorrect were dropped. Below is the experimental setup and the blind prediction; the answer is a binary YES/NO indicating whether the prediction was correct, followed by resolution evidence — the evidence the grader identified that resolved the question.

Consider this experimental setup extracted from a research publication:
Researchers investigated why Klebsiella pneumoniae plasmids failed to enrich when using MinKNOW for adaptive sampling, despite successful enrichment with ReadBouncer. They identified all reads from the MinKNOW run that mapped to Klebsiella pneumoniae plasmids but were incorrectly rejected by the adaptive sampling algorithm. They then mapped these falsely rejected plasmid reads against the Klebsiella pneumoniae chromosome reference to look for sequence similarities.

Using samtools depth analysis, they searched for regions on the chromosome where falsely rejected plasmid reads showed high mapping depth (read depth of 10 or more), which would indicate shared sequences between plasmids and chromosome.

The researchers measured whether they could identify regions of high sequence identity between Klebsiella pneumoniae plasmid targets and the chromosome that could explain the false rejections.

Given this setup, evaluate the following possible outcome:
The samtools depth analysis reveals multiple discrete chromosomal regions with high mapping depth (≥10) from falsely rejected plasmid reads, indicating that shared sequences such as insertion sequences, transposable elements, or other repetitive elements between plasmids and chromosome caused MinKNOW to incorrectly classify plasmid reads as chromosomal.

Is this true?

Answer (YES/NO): YES